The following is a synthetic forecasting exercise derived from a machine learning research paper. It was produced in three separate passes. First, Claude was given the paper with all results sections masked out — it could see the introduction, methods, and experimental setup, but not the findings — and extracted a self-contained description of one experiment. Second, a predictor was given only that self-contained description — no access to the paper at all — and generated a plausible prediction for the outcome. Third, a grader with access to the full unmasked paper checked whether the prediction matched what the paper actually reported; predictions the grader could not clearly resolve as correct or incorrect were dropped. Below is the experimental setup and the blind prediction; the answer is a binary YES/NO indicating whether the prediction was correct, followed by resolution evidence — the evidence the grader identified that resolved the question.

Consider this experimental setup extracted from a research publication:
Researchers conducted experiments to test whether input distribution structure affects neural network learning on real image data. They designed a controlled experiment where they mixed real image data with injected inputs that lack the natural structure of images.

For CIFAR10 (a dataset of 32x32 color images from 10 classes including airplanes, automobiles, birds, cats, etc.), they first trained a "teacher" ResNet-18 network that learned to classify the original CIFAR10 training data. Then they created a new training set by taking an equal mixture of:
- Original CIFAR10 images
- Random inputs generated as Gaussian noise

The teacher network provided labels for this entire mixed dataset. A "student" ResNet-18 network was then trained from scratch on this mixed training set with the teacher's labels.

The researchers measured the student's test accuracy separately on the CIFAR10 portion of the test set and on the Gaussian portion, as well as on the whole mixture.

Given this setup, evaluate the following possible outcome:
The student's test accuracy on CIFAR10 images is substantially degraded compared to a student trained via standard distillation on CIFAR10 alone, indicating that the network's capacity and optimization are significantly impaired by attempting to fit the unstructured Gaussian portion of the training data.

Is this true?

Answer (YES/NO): NO